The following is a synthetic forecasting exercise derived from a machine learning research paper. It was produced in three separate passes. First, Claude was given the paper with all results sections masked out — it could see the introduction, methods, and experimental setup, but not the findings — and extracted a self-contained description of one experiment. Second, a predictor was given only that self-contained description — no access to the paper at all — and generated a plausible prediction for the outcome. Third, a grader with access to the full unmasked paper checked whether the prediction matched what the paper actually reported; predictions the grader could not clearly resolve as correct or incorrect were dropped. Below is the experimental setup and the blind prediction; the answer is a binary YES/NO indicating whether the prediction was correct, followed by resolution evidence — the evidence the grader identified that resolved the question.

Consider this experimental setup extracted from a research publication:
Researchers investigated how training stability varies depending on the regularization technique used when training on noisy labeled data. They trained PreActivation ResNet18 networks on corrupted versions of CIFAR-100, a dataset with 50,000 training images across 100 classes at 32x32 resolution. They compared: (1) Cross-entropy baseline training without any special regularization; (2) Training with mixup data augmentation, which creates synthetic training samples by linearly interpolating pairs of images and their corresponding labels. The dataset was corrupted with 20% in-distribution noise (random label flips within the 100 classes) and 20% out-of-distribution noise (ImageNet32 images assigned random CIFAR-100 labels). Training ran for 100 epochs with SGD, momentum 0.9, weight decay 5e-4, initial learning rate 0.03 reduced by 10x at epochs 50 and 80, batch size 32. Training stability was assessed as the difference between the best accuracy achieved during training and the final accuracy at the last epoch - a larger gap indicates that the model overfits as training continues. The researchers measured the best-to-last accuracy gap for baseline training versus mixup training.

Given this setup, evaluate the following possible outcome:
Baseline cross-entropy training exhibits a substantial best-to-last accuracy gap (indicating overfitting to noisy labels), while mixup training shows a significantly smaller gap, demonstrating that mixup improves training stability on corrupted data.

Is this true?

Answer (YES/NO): YES